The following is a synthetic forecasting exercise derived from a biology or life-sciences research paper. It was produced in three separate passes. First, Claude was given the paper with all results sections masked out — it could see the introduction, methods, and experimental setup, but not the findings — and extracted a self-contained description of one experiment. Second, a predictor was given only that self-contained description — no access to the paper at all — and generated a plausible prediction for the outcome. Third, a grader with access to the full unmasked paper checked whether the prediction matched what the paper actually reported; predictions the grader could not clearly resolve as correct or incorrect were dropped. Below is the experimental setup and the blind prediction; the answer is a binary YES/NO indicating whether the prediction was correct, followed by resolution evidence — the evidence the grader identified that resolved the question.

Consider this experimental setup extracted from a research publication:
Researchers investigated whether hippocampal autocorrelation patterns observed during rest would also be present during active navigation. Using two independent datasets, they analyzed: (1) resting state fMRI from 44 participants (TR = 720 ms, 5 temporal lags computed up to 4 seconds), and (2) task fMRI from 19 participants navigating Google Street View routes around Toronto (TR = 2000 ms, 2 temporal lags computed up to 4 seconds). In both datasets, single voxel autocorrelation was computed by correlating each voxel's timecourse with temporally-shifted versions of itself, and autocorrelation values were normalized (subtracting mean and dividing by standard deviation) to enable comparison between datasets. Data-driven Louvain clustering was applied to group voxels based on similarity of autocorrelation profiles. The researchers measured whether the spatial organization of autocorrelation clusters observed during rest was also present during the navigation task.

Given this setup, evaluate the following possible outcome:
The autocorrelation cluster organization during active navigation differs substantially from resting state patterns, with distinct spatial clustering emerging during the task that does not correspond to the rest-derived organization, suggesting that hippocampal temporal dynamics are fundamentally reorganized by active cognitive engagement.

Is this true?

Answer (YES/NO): NO